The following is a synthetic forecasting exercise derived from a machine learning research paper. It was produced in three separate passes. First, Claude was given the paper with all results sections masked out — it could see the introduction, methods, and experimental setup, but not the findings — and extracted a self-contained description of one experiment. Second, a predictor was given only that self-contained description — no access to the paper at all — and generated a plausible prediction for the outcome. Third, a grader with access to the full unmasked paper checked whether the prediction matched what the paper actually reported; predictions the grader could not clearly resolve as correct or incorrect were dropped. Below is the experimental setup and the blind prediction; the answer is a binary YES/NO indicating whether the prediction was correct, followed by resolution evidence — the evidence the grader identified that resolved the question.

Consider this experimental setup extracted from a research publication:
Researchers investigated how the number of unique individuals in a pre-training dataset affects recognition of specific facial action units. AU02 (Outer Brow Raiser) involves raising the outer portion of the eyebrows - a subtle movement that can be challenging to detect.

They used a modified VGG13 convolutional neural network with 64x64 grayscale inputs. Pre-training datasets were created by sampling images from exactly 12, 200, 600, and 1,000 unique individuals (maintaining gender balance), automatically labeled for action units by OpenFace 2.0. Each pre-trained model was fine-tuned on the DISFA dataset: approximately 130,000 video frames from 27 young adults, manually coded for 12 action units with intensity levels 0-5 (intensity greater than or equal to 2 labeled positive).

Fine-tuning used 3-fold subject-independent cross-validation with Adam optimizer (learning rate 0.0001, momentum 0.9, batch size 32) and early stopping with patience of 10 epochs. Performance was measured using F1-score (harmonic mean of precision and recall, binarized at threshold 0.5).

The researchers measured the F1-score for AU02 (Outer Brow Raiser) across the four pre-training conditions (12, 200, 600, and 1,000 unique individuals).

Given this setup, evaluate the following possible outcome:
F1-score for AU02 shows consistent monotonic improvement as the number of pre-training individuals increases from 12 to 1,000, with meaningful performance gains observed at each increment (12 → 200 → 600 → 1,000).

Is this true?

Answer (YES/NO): NO